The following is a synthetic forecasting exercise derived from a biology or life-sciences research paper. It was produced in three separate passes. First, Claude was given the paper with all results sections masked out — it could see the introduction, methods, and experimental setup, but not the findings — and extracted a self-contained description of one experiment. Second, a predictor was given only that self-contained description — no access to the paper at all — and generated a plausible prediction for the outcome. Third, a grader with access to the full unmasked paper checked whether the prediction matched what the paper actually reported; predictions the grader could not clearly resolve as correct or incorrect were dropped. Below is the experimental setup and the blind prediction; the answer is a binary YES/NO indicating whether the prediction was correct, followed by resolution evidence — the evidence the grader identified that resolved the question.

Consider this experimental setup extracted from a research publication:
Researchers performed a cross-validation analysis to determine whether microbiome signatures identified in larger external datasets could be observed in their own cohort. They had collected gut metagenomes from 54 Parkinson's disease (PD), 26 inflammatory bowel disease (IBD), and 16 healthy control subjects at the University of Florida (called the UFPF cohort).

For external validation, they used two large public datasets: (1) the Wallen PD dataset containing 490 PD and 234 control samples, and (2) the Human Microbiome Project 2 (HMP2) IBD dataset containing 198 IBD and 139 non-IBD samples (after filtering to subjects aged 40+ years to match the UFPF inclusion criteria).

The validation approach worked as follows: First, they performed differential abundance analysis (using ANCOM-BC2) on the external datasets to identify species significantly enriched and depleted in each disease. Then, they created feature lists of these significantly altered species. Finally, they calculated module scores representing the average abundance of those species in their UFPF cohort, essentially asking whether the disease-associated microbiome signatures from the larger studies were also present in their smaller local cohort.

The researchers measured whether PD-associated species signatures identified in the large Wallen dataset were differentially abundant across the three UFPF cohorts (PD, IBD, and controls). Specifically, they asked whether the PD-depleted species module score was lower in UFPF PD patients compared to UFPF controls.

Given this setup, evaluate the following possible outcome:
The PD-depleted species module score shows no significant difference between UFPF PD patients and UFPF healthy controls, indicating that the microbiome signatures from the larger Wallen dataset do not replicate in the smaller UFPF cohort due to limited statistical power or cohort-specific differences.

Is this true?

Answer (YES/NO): NO